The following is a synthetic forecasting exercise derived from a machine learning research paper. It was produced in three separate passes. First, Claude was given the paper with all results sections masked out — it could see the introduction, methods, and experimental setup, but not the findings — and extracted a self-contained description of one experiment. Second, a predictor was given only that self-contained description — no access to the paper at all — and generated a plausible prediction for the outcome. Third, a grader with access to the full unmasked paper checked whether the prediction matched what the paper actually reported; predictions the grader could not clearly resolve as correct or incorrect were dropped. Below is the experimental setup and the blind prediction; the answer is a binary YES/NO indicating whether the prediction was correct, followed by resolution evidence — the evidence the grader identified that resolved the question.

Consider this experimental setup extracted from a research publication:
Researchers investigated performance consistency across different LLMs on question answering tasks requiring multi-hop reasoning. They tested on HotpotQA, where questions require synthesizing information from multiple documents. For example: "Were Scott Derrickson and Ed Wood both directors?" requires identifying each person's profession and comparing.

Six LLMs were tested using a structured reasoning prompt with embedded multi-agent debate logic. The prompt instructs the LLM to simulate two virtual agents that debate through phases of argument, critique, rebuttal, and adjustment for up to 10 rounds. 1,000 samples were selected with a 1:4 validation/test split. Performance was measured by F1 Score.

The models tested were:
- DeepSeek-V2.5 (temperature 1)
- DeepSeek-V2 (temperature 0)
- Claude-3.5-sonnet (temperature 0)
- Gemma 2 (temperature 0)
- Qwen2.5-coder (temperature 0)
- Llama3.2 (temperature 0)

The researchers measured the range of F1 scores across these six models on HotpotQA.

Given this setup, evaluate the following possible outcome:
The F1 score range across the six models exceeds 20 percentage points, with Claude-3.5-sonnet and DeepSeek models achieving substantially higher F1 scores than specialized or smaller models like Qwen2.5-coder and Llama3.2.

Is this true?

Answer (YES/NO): NO